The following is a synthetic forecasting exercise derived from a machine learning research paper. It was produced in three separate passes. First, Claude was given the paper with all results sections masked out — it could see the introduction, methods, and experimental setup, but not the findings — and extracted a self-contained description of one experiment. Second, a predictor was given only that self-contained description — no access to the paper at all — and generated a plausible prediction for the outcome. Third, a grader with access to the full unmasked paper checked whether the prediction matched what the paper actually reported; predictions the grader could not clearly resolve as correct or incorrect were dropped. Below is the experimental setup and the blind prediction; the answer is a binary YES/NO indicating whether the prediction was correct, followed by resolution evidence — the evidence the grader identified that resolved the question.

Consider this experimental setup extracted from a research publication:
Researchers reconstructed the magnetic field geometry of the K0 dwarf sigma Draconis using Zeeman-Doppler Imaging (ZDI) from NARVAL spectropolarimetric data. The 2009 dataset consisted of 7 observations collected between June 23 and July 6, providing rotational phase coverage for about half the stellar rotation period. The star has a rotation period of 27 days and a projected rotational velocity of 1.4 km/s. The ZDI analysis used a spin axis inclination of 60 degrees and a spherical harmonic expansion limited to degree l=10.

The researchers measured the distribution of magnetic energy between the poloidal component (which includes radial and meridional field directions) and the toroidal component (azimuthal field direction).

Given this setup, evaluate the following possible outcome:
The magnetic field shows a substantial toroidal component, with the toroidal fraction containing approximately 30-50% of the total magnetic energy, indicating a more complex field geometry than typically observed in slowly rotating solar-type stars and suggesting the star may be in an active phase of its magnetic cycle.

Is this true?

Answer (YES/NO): NO